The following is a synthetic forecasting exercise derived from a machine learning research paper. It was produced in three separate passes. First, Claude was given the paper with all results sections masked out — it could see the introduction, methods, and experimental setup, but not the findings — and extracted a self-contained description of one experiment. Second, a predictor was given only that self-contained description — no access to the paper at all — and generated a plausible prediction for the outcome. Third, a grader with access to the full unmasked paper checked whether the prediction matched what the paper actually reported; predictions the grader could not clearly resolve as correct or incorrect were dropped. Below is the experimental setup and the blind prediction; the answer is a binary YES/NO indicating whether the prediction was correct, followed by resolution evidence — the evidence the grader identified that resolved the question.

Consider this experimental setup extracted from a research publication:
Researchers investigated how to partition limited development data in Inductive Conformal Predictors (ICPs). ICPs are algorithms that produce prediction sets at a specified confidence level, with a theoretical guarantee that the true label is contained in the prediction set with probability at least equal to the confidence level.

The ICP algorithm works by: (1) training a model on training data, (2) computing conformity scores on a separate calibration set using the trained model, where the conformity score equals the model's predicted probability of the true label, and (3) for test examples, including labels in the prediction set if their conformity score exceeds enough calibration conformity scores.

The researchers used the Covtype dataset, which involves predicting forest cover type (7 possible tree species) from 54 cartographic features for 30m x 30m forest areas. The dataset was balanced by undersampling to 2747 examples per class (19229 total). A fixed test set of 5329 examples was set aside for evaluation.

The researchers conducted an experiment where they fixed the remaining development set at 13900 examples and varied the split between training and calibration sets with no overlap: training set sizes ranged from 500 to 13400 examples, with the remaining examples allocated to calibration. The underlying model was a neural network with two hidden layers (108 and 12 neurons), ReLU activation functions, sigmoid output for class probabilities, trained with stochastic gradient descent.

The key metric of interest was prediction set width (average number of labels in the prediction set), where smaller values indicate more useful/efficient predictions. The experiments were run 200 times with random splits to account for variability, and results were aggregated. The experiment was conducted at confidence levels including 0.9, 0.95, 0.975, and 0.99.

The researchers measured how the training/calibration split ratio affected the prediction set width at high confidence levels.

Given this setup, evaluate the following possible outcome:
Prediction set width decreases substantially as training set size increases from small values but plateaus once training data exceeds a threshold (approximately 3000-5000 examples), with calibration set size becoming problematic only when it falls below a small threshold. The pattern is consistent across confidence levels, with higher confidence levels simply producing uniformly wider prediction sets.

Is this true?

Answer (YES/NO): NO